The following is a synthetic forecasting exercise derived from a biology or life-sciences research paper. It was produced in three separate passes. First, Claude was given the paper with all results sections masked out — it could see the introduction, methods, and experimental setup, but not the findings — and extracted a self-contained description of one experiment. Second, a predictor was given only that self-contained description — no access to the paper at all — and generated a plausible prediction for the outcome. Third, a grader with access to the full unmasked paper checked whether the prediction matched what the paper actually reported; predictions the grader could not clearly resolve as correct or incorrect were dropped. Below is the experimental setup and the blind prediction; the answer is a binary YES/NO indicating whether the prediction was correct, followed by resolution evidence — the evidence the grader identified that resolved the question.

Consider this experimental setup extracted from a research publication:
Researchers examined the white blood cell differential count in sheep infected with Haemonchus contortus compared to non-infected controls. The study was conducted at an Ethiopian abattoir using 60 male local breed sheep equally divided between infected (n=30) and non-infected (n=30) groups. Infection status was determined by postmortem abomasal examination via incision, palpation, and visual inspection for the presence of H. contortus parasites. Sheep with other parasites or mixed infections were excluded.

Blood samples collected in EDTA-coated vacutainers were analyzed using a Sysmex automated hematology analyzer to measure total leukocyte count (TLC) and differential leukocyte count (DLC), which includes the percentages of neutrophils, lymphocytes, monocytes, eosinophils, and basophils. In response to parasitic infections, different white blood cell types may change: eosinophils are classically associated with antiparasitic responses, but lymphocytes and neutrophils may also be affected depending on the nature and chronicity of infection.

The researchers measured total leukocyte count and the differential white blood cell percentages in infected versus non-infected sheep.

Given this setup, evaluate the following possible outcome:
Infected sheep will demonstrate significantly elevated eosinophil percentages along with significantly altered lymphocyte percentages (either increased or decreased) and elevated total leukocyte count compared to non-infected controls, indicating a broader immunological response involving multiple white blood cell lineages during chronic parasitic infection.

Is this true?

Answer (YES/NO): NO